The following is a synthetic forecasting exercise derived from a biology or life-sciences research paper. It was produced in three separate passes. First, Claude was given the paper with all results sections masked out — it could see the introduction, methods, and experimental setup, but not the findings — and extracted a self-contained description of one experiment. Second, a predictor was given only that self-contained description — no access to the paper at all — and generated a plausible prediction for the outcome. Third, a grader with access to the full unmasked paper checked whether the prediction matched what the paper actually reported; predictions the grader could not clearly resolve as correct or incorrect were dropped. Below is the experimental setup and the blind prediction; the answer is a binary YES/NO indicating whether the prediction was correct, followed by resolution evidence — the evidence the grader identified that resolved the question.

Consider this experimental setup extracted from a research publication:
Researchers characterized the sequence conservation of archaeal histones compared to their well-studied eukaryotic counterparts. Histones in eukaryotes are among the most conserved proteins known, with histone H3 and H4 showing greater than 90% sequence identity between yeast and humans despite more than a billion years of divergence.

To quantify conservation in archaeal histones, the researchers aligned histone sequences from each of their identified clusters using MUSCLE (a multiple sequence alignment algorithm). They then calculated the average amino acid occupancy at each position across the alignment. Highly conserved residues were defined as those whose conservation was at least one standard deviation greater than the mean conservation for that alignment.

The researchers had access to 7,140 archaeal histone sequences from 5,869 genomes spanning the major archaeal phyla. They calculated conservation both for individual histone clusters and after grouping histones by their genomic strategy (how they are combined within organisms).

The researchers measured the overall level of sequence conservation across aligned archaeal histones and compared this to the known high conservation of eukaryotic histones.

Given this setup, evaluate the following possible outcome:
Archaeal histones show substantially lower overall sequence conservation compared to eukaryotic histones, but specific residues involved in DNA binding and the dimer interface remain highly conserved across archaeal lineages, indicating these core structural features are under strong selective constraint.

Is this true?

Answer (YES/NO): YES